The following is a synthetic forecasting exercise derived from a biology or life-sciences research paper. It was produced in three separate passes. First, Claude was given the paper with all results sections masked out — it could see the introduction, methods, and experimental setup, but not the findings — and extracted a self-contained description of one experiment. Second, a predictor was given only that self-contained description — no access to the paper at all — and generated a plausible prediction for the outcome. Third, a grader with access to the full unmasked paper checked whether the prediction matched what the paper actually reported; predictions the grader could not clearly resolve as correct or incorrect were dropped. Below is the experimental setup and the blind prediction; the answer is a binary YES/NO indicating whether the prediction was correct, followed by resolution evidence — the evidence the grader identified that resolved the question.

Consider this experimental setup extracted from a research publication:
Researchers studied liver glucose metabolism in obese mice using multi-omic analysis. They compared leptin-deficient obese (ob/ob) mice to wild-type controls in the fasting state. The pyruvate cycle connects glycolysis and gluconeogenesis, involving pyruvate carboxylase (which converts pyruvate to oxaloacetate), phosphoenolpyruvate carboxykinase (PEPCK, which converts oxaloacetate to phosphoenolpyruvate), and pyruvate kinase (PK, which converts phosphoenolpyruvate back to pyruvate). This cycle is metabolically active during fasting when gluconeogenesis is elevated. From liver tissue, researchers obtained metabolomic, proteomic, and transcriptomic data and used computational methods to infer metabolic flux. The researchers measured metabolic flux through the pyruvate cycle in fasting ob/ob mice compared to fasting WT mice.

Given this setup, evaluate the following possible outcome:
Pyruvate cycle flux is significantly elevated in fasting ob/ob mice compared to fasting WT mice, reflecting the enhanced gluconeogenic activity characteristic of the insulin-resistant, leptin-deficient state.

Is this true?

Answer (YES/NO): YES